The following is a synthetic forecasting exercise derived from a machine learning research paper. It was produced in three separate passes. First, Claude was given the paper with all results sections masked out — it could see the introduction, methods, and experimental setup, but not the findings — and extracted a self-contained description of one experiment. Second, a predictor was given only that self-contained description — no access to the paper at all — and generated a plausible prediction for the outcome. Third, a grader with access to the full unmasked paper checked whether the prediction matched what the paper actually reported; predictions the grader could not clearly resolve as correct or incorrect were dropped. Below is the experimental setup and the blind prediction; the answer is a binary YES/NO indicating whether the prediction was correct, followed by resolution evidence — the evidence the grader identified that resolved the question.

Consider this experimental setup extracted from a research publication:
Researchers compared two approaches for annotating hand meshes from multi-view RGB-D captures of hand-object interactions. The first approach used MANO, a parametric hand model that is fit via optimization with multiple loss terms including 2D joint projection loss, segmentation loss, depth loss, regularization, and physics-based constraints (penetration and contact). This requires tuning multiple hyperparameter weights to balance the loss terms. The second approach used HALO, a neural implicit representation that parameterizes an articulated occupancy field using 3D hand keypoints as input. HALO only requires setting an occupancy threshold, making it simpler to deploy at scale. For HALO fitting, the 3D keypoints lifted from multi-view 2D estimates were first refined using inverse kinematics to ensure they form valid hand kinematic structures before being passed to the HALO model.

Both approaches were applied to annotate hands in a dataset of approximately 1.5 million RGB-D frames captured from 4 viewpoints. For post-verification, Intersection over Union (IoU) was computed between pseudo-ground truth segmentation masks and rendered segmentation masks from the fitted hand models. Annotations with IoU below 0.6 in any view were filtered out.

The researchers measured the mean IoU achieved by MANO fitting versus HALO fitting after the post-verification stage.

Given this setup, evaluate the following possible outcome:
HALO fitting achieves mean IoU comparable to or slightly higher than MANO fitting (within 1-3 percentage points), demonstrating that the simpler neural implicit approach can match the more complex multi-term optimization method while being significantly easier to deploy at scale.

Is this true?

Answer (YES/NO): NO